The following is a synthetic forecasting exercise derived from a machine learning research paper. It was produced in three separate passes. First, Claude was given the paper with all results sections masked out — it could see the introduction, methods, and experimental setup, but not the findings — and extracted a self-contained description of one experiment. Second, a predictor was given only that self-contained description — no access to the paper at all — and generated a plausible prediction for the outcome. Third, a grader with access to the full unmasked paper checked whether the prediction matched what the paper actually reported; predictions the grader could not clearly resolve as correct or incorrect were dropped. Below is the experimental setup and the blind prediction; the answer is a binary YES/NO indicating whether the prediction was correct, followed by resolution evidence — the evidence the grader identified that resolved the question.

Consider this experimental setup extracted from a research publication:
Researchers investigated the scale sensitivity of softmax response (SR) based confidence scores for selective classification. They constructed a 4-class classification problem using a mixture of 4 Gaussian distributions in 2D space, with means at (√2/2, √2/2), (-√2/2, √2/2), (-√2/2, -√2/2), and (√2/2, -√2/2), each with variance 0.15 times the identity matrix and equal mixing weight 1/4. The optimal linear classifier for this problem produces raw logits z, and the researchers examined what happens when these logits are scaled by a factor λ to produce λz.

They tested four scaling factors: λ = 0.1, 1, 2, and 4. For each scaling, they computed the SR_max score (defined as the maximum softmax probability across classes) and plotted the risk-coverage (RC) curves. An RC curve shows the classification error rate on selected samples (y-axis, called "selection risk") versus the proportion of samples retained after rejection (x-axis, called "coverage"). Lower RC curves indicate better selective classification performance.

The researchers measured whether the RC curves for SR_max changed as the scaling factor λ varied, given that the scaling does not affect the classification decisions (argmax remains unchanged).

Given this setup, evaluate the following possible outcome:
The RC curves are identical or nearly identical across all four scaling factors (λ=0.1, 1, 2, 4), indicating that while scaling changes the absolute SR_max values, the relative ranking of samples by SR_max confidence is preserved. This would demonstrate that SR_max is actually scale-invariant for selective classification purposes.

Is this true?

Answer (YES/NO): NO